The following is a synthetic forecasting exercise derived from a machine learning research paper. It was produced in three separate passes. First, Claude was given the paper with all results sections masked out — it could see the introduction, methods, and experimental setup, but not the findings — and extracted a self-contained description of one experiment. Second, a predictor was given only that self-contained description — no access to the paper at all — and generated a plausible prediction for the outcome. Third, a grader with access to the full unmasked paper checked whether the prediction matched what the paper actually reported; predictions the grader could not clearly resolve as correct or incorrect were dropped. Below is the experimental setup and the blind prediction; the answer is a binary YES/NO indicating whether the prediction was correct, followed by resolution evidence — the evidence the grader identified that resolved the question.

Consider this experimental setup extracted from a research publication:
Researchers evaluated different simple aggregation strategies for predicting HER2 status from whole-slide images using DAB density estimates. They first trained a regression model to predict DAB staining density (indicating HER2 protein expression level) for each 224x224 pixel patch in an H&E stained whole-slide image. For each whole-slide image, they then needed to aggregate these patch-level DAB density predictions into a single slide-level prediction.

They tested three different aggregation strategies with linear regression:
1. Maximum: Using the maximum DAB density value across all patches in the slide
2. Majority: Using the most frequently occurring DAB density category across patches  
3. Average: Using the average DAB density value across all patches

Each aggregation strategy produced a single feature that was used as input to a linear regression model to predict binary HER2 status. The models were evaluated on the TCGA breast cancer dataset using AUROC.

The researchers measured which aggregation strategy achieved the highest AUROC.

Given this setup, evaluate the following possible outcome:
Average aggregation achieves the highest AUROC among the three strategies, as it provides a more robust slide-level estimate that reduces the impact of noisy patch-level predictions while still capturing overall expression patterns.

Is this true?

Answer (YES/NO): YES